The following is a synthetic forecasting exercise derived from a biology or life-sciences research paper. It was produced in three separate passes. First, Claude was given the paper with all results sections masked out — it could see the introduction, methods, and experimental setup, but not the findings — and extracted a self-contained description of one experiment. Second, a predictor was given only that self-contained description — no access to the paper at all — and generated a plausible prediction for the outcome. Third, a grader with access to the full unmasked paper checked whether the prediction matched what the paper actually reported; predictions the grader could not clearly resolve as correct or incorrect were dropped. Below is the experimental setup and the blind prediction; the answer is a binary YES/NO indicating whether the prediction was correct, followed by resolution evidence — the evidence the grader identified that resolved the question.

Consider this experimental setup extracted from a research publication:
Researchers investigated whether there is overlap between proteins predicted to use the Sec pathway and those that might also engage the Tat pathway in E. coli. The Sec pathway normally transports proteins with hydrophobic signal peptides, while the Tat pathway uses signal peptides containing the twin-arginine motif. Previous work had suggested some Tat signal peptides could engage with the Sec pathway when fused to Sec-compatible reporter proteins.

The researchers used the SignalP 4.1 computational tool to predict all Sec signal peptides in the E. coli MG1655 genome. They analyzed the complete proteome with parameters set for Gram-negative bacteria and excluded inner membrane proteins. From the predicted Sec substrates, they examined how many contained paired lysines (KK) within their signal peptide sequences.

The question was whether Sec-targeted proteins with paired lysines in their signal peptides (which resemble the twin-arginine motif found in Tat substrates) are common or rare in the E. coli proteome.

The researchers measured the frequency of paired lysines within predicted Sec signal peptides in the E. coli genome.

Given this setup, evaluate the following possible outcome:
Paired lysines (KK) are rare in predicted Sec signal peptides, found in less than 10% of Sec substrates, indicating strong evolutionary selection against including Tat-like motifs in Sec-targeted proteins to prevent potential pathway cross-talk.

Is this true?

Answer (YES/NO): NO